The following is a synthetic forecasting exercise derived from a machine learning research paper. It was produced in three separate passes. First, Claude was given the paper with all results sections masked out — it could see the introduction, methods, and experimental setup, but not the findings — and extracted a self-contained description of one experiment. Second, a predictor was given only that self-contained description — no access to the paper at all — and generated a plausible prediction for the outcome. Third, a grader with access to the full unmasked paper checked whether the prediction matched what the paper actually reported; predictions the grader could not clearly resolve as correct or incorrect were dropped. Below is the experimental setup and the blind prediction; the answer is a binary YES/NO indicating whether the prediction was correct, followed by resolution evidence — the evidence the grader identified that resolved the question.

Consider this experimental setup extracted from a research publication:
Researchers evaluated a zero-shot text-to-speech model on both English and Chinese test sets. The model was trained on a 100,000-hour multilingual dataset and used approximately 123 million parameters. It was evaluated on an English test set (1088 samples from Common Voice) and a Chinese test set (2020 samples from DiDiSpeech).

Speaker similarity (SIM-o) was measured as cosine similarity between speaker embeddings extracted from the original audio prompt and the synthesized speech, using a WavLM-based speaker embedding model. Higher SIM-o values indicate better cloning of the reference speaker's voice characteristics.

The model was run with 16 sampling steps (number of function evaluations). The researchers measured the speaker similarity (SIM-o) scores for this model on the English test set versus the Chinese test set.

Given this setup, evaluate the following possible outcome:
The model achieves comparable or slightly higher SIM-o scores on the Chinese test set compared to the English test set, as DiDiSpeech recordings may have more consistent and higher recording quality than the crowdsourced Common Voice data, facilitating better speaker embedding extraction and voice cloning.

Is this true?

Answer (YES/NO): YES